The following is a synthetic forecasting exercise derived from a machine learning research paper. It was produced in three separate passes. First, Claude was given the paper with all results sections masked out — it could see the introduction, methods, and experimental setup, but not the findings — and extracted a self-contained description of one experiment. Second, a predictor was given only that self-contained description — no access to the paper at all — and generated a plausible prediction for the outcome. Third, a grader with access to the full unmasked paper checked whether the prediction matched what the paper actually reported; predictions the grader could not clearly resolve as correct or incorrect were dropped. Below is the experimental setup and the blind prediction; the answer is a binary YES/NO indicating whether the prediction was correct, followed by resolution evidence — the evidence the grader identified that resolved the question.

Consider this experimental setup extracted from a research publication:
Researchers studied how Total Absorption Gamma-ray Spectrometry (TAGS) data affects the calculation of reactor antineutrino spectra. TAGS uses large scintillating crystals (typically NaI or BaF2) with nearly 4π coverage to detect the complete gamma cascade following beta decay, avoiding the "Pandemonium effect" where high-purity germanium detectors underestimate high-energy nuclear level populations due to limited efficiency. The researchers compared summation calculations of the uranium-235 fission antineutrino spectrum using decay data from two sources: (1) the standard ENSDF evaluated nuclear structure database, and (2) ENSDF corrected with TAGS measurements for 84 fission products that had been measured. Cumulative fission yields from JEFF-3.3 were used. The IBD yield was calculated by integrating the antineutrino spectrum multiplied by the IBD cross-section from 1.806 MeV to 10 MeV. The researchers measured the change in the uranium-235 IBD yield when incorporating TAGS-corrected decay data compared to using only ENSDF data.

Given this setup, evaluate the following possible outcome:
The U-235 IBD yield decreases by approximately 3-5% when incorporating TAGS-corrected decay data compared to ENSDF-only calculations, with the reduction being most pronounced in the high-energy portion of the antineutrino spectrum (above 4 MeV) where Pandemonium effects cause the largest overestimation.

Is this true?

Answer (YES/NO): NO